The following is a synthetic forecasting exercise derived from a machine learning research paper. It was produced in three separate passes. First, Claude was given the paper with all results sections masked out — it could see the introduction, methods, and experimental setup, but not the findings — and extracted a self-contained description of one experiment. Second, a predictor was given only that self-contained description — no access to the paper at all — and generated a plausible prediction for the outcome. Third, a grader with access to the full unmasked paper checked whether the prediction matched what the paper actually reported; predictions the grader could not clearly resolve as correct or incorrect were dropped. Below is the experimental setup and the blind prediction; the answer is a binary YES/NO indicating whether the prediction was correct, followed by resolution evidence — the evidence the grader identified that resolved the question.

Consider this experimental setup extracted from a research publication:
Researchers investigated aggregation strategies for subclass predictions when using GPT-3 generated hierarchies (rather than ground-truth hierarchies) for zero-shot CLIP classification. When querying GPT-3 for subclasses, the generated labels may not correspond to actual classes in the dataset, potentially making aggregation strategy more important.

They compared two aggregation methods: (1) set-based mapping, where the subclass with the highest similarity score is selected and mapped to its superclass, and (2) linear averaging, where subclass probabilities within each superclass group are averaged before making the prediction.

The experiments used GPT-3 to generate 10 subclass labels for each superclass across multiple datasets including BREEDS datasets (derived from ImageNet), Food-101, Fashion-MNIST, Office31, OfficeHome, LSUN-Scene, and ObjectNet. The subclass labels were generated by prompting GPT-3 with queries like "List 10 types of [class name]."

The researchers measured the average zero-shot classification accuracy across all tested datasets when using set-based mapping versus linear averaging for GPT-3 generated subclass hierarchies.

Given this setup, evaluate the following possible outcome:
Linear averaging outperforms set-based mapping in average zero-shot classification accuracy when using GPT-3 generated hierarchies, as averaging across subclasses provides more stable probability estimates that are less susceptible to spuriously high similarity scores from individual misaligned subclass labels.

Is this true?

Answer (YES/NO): NO